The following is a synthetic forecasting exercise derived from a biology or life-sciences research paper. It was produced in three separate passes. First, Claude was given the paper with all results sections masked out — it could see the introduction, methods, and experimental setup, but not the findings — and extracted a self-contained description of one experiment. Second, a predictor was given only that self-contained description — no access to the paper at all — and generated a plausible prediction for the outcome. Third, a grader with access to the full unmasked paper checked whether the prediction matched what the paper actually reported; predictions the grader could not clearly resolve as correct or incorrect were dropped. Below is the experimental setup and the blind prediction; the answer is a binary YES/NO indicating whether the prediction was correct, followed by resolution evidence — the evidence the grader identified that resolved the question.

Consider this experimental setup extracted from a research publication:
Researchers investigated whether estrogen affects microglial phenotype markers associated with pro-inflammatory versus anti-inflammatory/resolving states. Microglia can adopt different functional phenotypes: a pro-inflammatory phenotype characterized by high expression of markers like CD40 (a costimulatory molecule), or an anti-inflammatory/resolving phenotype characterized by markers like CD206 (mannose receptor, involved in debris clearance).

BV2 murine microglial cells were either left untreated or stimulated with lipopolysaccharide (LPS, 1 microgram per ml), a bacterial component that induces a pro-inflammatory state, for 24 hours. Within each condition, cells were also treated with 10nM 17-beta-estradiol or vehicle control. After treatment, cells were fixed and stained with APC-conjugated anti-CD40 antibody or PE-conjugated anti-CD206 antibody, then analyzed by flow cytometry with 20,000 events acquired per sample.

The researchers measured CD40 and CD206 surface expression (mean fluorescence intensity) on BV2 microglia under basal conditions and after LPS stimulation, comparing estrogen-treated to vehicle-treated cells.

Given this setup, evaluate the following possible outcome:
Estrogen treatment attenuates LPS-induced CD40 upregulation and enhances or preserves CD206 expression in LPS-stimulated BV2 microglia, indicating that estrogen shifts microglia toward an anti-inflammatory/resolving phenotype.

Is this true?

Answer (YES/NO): YES